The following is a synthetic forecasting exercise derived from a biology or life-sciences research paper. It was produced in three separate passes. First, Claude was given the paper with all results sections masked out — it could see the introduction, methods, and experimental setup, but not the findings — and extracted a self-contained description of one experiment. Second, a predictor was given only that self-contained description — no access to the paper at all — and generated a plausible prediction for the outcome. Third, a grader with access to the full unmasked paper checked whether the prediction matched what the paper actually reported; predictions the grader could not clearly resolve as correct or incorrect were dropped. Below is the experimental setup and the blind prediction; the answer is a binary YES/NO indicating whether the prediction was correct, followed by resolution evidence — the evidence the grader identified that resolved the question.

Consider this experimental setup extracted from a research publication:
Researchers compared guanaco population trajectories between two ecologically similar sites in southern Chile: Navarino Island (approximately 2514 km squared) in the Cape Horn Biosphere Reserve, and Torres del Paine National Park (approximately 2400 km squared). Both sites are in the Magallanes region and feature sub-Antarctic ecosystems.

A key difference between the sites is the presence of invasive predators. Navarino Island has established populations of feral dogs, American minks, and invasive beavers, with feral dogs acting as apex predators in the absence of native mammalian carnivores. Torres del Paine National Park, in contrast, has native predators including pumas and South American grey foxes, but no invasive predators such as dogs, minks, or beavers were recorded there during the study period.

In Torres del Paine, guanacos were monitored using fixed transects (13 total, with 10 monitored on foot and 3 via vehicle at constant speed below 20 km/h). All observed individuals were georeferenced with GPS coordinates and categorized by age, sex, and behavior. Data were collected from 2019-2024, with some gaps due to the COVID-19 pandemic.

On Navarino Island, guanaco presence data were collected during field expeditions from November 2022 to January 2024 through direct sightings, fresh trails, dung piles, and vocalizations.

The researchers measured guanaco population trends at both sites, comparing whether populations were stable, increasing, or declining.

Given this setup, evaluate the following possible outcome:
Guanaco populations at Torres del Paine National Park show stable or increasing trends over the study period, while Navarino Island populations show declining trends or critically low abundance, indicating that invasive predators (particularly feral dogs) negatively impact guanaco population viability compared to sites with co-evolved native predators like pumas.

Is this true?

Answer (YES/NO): YES